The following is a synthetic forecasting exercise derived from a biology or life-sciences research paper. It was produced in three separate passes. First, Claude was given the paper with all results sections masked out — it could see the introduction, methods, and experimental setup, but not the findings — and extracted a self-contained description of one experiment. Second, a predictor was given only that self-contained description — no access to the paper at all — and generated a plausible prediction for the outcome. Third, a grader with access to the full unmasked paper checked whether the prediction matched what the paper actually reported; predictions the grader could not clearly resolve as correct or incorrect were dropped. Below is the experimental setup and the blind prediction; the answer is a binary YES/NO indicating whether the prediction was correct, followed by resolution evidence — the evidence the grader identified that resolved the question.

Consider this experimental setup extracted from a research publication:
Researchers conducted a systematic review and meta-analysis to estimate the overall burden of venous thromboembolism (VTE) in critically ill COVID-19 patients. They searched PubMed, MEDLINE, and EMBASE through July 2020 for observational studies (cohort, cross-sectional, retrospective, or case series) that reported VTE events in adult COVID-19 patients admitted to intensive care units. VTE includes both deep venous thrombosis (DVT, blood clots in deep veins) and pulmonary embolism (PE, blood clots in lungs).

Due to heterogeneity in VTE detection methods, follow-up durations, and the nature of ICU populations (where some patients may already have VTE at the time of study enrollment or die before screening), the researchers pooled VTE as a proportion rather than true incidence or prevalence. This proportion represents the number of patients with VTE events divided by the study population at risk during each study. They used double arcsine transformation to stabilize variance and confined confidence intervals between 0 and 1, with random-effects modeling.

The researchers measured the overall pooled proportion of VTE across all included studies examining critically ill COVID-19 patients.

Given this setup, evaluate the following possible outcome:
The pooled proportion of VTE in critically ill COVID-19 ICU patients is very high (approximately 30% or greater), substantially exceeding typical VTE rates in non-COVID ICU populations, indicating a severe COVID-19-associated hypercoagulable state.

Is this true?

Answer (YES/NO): YES